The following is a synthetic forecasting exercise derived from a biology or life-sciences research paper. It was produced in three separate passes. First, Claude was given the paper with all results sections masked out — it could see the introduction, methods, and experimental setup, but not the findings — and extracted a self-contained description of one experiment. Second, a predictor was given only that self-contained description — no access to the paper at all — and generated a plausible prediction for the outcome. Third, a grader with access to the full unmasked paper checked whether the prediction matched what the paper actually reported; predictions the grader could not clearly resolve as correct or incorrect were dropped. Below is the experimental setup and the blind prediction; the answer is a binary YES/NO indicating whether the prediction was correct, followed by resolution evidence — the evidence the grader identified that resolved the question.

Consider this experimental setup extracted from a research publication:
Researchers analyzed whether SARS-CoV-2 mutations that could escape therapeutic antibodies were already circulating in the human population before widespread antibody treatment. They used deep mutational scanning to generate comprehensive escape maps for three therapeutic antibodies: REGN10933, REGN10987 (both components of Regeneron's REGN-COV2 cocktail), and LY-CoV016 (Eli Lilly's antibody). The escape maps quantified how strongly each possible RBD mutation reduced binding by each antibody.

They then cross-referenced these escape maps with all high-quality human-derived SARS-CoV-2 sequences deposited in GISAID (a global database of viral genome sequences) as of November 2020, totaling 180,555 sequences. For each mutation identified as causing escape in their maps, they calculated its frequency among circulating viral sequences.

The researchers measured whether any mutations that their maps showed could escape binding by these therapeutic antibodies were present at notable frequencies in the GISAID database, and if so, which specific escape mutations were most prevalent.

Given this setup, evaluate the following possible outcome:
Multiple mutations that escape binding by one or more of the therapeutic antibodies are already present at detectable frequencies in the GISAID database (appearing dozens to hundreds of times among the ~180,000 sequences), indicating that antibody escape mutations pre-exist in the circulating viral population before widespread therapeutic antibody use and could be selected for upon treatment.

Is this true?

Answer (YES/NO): YES